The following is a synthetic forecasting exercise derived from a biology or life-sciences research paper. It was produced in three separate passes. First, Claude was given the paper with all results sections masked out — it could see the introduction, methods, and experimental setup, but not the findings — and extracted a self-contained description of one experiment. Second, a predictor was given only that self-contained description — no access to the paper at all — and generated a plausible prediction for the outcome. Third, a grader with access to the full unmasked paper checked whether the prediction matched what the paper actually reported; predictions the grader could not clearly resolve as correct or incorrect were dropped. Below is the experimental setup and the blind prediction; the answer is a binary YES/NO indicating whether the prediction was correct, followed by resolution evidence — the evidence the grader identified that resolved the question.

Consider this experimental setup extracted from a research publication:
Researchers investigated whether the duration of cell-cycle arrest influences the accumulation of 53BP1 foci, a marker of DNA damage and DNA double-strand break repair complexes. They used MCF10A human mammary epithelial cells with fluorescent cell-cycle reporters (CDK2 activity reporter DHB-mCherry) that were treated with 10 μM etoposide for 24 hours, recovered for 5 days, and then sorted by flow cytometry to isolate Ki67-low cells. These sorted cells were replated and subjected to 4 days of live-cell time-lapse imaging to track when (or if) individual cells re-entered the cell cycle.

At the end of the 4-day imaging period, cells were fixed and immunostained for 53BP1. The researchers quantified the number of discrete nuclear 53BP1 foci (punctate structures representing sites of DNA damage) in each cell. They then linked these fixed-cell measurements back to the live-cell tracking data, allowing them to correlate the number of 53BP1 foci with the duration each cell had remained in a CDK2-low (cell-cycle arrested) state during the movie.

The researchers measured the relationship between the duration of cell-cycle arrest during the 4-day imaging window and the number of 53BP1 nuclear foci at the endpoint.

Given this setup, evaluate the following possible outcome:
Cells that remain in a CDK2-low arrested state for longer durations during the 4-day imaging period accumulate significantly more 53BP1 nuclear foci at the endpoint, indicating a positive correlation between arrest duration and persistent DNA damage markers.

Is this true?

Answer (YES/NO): YES